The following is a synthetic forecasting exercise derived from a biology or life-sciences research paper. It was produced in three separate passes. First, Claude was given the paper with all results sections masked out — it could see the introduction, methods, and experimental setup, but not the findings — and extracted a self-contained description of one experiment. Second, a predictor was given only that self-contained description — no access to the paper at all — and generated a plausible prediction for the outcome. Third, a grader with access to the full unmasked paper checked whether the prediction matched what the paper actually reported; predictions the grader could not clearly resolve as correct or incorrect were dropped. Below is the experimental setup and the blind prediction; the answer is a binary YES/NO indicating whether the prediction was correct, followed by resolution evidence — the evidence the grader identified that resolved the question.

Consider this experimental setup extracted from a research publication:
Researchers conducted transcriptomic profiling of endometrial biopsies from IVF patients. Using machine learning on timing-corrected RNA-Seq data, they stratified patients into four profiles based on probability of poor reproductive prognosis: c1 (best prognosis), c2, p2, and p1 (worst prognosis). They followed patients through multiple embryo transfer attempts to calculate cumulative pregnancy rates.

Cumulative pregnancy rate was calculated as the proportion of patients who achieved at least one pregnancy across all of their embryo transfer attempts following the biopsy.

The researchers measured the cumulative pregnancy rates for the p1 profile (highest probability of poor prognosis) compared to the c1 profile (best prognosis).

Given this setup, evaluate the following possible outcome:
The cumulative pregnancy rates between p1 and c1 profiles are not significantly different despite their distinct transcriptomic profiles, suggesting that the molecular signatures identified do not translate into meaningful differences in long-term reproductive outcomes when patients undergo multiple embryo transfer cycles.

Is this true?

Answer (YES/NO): NO